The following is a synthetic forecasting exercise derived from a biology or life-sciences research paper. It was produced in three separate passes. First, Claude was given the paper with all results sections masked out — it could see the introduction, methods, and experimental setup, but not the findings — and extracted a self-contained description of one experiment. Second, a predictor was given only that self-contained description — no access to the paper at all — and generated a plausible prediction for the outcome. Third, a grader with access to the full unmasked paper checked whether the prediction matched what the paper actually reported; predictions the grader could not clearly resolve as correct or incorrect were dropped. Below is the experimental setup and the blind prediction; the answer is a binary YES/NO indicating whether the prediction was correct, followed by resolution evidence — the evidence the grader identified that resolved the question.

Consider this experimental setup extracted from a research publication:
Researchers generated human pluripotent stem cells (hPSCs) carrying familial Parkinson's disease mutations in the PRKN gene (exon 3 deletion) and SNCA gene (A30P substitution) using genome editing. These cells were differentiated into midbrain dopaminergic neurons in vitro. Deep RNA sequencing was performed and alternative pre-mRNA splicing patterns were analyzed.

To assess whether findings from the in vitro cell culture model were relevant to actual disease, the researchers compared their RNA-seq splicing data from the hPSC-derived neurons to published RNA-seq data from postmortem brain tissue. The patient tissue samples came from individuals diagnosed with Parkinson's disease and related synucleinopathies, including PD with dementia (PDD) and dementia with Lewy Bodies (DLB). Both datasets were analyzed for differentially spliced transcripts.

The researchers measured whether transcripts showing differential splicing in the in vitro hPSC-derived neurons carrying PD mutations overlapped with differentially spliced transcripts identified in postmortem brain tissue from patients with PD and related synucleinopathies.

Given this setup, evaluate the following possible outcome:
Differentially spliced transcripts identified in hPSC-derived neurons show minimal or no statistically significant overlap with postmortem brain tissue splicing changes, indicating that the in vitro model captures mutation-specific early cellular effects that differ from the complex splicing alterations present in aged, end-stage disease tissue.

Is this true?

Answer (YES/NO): NO